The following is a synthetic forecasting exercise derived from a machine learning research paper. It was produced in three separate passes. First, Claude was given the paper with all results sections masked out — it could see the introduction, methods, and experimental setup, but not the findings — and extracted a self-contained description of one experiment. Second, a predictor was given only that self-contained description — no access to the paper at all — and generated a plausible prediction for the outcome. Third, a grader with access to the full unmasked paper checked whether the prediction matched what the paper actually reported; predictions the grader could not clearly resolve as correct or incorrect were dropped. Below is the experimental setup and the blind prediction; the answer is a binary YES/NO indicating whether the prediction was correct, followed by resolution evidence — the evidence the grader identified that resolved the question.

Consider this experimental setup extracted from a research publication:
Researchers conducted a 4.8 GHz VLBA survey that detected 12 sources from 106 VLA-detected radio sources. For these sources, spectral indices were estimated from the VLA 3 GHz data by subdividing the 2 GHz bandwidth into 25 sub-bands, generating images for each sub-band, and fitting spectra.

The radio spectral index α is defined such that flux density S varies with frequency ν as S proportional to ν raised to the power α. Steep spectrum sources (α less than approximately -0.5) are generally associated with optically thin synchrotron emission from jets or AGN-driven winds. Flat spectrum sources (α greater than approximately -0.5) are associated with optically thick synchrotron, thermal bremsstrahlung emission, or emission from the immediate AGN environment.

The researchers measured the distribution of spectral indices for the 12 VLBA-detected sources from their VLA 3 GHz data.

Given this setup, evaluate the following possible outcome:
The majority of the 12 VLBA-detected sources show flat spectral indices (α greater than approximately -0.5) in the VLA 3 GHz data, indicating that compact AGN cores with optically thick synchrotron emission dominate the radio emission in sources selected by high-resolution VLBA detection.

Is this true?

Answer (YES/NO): YES